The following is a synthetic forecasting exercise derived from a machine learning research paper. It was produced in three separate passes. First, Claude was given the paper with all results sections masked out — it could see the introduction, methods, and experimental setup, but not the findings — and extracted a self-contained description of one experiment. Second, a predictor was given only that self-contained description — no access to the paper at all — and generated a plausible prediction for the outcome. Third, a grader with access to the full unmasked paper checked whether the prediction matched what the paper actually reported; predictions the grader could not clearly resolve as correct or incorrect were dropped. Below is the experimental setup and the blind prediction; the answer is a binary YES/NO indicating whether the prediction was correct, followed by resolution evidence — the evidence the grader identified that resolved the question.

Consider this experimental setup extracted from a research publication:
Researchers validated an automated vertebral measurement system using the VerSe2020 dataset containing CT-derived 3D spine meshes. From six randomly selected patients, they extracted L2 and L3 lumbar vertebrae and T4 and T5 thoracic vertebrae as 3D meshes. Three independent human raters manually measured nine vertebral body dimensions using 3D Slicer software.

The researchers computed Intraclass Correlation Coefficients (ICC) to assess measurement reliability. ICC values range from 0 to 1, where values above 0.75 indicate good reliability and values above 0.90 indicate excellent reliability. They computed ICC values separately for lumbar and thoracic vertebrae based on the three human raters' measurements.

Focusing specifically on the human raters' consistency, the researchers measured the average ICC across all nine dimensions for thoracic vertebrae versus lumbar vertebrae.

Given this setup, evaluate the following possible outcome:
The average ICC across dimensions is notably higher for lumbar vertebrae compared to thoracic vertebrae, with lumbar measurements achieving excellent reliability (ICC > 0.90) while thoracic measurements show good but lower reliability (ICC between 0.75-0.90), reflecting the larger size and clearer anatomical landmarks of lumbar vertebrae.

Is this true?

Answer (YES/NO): NO